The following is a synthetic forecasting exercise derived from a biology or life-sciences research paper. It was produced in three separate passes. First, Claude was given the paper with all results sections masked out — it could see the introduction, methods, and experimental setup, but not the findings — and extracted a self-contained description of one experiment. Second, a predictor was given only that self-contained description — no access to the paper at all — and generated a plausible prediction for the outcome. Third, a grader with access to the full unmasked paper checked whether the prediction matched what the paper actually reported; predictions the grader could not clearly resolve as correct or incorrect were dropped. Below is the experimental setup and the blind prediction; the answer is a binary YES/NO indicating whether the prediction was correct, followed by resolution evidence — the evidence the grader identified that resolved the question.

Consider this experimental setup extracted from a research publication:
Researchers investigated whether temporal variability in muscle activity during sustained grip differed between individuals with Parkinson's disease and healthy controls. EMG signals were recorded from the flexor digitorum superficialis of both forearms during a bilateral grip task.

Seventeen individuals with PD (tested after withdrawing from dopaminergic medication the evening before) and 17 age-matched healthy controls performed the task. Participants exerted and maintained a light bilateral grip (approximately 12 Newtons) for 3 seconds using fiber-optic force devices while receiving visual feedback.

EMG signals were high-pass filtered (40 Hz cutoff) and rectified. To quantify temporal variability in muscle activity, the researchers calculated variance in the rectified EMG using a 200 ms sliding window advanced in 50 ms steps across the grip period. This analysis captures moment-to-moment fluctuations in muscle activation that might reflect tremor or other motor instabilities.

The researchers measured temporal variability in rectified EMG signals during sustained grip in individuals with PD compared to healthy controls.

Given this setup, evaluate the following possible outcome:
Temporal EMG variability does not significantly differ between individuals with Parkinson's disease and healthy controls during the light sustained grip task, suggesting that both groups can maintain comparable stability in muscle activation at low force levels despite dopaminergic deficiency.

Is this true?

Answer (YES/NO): NO